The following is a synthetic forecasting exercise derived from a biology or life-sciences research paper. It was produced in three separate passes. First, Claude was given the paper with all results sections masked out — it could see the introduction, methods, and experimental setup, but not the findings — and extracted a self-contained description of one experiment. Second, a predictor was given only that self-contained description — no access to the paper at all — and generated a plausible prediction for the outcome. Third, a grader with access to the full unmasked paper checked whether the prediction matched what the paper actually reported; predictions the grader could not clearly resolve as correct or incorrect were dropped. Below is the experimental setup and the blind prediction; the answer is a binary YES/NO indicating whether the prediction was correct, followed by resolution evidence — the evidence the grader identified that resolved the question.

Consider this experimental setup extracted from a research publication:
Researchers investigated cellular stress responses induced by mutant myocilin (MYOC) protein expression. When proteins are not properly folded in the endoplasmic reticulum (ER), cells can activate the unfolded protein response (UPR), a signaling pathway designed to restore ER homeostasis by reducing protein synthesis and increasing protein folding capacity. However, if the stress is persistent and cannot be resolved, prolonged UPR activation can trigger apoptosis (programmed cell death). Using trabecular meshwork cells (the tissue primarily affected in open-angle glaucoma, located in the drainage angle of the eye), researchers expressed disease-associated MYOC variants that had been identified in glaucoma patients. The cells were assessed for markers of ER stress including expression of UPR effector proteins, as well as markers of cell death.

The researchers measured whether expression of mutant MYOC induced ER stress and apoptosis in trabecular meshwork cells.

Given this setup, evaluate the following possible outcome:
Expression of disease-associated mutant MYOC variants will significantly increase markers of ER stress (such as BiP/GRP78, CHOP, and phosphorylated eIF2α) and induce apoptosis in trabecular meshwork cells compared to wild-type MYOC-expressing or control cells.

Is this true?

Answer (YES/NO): YES